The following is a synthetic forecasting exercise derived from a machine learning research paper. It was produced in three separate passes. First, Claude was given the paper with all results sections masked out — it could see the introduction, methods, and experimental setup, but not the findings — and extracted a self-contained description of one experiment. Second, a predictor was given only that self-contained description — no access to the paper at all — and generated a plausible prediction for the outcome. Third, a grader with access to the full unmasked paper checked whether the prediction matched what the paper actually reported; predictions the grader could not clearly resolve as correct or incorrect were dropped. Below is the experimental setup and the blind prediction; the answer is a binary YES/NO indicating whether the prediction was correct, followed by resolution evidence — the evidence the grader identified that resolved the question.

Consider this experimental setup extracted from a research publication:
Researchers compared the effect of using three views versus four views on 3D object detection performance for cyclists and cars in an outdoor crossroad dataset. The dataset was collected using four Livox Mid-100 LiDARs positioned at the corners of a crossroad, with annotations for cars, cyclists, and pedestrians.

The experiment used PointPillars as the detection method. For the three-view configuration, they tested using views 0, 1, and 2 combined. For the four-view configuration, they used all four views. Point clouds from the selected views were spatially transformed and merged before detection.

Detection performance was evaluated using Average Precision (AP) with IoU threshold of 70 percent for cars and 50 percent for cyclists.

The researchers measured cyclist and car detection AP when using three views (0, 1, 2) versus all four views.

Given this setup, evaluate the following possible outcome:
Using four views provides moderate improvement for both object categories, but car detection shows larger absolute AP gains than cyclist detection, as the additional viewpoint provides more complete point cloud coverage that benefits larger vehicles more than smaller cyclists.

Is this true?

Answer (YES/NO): NO